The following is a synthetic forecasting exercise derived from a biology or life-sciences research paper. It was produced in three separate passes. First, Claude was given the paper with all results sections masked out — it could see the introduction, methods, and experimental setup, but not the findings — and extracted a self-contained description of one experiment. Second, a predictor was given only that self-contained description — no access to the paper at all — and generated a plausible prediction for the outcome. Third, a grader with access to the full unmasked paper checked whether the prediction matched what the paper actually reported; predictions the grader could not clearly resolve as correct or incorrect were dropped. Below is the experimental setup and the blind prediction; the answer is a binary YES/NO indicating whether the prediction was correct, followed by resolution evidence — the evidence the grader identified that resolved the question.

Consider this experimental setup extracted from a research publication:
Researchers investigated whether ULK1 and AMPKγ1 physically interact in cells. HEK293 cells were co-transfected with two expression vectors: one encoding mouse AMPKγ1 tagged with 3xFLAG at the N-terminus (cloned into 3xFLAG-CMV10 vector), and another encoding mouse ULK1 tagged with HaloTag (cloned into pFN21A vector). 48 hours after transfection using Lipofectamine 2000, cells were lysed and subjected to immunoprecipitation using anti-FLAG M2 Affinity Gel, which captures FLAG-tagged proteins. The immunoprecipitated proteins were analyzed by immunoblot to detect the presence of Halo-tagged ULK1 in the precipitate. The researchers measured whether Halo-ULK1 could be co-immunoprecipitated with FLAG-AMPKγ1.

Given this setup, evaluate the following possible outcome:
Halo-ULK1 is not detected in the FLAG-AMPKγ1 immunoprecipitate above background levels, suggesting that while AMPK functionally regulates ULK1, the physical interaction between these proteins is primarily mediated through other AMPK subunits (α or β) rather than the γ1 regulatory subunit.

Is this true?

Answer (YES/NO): NO